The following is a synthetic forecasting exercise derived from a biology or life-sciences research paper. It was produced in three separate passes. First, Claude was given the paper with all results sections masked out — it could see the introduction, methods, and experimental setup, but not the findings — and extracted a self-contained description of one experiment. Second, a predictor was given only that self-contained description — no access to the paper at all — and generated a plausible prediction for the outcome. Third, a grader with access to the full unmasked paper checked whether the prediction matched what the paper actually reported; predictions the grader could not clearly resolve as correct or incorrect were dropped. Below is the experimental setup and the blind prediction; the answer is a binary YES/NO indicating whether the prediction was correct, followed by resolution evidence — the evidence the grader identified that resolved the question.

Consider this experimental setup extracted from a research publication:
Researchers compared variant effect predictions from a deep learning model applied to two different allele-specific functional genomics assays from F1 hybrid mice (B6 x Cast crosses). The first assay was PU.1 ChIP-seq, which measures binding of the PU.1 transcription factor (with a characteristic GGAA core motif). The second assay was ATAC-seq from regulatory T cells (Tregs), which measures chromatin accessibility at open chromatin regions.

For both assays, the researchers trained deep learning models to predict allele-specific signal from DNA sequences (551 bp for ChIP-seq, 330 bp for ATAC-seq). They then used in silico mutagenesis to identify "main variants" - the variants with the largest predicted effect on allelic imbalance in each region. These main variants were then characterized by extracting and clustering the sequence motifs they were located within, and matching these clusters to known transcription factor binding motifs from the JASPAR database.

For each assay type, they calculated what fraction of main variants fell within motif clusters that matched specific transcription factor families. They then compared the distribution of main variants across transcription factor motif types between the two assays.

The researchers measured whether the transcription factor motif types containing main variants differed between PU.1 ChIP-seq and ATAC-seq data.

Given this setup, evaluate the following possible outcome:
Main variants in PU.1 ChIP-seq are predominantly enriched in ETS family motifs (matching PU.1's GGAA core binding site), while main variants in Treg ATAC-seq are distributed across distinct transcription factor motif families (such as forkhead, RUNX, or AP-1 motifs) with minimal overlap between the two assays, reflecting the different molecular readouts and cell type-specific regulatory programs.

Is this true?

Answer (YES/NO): NO